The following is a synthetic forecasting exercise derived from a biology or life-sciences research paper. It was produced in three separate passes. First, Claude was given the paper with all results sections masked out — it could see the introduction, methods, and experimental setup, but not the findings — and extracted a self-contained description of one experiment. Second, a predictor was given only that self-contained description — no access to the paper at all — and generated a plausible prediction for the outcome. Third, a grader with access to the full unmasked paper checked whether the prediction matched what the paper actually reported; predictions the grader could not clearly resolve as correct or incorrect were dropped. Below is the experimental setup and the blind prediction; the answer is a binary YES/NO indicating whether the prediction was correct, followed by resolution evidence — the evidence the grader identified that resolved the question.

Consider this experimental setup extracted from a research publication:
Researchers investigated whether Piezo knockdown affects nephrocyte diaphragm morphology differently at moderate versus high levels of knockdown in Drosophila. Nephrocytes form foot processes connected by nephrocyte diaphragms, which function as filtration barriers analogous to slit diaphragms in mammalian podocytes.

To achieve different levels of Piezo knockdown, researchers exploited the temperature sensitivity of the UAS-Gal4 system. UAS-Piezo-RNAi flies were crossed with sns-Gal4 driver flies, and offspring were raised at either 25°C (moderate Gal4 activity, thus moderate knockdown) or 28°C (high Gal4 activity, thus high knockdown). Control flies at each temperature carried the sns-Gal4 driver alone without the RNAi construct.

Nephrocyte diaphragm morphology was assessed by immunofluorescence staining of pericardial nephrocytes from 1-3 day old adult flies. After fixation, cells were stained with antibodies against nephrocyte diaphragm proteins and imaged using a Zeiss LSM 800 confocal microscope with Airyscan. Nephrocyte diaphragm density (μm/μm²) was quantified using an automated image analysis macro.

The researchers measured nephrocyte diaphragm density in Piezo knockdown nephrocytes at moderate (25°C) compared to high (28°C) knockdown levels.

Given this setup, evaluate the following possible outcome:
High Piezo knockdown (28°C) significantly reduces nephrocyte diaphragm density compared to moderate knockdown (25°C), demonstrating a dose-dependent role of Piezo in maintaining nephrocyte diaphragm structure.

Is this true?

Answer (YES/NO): YES